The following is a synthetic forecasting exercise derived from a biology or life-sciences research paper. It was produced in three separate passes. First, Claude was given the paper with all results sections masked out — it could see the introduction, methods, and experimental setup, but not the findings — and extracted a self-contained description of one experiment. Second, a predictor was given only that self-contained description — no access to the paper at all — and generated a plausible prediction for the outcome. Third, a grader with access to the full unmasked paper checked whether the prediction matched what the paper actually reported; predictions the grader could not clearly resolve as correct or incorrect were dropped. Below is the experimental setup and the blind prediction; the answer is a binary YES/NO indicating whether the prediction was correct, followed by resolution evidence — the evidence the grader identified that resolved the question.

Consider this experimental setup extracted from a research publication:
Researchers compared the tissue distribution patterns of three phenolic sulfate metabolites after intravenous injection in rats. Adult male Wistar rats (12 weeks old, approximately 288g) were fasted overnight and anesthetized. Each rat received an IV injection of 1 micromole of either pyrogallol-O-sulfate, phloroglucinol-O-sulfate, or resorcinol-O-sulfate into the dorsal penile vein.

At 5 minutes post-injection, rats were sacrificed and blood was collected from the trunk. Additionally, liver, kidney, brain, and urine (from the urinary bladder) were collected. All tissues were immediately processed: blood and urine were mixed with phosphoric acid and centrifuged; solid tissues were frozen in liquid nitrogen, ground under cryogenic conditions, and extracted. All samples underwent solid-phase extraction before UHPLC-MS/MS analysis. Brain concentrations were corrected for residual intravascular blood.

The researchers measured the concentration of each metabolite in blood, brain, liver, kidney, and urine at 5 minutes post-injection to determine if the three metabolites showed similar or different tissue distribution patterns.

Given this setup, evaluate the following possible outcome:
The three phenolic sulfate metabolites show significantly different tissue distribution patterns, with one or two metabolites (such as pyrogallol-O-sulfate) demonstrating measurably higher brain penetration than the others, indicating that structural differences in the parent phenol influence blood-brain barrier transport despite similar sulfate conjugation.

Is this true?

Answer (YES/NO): NO